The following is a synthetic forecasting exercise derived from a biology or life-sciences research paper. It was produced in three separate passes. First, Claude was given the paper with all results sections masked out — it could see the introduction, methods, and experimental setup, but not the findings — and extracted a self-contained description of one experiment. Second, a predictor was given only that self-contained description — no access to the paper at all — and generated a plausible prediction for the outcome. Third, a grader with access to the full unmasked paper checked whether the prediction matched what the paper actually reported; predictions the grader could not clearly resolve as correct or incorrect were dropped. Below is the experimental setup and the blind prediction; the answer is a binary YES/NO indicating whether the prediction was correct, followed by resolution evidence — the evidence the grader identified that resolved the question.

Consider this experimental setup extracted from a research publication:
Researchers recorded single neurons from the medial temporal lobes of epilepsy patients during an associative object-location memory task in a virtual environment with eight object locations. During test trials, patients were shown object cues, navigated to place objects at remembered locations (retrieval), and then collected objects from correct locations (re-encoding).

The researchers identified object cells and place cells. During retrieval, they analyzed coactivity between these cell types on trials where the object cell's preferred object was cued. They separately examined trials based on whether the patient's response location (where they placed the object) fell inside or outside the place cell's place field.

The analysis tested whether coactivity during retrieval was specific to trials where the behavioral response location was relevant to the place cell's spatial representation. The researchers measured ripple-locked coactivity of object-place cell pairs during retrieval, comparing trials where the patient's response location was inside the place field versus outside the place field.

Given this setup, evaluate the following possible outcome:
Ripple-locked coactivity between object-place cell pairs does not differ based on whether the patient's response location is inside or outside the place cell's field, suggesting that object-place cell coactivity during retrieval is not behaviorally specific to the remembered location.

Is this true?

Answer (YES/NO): NO